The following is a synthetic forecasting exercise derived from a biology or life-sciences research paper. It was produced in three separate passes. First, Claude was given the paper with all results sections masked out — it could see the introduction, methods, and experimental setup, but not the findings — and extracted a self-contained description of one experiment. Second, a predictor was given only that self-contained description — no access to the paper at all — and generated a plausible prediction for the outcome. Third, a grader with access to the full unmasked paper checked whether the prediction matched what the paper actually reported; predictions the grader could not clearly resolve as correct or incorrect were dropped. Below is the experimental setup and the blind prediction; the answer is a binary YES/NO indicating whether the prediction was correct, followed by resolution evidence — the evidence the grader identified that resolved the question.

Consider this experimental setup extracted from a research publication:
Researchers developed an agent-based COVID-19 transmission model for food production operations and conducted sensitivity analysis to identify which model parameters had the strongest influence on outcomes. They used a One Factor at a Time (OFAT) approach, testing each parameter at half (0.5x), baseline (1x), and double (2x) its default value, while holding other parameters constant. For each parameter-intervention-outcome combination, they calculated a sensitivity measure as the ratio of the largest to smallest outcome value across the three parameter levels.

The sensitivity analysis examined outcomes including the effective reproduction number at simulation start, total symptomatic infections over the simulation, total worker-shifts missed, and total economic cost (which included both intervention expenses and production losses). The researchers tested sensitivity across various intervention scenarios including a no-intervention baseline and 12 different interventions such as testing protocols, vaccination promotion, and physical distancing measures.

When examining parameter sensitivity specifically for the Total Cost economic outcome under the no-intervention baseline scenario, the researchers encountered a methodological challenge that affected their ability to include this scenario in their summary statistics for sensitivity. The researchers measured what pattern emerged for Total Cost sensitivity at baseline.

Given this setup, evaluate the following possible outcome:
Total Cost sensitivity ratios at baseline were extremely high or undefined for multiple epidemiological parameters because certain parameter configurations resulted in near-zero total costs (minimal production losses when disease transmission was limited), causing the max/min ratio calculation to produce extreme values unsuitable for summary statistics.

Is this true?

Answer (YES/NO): YES